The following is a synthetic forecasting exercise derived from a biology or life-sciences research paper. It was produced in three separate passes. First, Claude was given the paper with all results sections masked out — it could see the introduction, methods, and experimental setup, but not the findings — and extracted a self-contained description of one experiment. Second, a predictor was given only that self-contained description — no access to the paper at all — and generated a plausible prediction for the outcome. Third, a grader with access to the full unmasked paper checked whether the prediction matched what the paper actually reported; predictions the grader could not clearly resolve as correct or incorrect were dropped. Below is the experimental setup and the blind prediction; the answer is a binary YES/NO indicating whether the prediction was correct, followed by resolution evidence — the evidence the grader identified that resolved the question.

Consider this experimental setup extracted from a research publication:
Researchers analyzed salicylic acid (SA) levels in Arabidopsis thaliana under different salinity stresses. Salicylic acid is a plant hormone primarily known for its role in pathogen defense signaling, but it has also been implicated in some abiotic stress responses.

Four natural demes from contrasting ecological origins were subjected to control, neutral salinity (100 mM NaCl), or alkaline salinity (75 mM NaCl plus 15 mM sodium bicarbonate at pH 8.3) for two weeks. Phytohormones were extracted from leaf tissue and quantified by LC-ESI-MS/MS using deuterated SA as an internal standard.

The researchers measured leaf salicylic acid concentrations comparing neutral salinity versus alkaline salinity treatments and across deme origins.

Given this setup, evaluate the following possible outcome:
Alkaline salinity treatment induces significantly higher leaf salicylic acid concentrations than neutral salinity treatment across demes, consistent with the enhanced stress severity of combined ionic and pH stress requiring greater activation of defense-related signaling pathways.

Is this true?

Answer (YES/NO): NO